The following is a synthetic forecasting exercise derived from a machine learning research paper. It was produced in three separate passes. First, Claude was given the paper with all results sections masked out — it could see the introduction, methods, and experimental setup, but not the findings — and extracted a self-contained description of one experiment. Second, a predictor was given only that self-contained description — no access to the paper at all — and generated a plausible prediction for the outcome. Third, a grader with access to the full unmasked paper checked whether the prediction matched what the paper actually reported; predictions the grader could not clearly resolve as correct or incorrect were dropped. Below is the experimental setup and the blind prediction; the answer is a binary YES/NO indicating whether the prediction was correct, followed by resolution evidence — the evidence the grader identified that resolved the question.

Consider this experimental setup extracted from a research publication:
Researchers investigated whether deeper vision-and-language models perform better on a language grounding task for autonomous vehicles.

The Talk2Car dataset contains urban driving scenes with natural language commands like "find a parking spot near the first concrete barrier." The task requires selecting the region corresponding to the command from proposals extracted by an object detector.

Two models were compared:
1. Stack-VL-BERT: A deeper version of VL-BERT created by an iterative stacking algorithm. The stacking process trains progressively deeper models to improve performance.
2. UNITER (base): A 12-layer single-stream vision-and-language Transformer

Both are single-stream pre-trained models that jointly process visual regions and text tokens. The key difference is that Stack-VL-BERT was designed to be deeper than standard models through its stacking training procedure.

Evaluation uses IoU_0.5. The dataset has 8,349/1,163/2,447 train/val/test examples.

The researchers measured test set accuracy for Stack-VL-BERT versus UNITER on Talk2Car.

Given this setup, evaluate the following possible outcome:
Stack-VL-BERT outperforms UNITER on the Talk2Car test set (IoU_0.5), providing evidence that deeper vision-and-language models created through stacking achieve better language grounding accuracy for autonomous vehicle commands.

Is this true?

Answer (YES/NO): NO